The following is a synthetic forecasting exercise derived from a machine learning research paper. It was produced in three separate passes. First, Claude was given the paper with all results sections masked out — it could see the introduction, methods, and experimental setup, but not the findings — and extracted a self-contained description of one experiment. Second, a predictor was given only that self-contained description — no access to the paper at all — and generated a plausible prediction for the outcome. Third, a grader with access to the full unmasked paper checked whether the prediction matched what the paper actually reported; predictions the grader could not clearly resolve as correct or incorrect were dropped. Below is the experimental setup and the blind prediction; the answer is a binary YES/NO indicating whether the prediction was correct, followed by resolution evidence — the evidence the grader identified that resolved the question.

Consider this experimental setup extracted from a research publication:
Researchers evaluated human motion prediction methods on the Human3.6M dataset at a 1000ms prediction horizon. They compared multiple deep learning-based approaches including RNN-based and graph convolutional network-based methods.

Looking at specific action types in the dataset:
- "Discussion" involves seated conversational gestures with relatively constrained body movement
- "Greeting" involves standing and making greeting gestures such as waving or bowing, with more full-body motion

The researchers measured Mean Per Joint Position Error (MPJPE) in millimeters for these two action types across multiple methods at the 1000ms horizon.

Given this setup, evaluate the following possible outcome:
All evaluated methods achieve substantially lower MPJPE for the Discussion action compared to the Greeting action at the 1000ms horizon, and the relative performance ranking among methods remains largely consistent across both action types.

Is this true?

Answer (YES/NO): YES